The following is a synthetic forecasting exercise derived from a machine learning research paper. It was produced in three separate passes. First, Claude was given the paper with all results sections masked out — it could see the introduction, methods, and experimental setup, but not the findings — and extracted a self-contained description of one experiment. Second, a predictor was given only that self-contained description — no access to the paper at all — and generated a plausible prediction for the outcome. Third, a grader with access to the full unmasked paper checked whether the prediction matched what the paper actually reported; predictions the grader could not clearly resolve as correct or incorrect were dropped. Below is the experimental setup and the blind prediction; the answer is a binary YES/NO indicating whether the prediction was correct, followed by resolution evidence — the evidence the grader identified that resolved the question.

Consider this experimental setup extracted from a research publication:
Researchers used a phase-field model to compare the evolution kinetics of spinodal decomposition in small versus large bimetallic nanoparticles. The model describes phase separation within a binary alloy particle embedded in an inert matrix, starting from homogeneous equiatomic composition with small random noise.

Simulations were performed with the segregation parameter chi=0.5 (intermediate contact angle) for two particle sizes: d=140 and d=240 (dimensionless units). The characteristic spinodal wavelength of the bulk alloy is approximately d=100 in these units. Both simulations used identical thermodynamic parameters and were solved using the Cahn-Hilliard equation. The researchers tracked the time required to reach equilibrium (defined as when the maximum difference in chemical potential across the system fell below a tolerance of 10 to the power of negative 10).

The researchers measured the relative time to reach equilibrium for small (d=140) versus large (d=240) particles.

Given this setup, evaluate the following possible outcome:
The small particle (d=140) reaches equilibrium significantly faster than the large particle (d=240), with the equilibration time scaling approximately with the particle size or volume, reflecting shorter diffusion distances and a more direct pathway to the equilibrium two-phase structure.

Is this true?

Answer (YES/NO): YES